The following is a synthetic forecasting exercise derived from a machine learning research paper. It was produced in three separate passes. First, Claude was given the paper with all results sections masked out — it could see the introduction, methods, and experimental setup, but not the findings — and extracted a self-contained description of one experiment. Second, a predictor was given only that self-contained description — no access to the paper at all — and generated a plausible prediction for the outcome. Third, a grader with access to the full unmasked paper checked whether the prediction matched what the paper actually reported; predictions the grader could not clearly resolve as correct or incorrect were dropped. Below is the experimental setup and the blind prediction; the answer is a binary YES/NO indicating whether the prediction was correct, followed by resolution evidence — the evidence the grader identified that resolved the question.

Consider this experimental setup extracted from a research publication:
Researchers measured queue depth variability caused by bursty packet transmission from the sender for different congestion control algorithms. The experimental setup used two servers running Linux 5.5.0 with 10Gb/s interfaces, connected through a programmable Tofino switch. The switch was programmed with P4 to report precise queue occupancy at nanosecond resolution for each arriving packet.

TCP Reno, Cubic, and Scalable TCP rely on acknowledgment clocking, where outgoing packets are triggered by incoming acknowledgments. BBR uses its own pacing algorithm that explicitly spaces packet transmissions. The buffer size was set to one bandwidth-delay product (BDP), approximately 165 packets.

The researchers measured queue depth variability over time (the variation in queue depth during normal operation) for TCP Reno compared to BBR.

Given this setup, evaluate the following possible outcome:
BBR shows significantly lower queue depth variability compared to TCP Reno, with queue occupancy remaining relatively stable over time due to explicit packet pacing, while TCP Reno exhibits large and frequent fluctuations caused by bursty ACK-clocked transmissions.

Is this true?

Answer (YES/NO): YES